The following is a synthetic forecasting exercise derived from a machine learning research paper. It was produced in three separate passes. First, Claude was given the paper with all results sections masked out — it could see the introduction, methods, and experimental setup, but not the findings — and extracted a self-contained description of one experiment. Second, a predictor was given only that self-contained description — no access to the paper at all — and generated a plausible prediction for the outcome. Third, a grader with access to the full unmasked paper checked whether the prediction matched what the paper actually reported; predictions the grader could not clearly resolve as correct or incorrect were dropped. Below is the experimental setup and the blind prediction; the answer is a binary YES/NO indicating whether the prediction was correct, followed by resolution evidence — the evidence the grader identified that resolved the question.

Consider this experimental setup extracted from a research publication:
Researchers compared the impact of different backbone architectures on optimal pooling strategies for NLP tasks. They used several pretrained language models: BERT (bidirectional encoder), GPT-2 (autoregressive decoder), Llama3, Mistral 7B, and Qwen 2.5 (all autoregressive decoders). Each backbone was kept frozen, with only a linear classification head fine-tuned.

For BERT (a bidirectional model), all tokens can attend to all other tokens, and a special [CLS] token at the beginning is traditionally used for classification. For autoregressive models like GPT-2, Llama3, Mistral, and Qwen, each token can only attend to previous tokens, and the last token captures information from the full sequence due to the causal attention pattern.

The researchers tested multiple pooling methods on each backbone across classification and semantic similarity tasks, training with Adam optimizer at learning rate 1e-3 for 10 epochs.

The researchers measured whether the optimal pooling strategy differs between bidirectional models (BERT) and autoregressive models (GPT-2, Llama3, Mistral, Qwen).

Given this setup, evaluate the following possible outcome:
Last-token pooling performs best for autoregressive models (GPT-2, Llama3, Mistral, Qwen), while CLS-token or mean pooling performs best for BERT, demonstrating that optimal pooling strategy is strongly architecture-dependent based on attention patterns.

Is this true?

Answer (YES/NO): NO